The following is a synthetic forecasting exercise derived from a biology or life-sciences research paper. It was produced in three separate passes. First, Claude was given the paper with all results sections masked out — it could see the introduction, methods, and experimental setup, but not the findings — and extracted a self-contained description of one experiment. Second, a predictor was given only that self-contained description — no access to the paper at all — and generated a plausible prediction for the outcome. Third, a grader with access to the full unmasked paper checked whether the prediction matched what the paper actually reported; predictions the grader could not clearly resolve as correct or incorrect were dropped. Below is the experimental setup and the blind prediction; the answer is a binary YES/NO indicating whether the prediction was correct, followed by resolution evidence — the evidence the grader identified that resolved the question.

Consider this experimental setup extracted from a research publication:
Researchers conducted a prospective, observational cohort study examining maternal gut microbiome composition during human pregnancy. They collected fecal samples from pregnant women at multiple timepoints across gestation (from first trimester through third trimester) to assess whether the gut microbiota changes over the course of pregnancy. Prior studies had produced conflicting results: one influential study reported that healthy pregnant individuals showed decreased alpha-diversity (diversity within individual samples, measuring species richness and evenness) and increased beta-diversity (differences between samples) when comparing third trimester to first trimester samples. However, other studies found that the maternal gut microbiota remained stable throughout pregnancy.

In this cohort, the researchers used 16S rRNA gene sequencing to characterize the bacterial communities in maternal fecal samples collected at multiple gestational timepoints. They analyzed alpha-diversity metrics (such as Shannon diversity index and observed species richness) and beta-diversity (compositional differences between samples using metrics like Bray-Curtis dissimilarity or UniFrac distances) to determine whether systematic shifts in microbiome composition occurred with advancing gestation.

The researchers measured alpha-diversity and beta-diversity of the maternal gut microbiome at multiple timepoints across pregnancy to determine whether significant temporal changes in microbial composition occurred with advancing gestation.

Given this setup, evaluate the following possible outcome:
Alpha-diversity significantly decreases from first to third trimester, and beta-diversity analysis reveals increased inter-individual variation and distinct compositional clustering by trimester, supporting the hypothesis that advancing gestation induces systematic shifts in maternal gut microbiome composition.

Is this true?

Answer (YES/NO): NO